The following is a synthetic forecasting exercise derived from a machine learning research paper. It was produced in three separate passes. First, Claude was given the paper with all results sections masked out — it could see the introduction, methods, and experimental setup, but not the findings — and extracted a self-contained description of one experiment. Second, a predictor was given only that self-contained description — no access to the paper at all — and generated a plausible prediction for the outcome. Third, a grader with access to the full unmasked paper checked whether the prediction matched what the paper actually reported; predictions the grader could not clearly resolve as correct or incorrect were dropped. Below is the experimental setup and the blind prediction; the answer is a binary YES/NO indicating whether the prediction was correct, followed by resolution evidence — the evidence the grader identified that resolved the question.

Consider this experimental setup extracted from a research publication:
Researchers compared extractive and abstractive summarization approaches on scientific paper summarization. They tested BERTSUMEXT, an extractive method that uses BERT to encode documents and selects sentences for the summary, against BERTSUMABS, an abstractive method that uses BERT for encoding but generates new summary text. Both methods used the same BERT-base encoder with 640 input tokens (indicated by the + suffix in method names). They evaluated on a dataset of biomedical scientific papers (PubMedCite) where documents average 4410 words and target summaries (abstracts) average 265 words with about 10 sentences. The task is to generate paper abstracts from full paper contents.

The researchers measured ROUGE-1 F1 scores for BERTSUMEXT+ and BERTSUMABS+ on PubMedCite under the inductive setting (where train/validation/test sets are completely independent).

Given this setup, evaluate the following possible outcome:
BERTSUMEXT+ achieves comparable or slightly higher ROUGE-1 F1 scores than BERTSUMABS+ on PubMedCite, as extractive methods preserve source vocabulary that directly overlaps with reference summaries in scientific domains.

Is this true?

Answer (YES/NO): YES